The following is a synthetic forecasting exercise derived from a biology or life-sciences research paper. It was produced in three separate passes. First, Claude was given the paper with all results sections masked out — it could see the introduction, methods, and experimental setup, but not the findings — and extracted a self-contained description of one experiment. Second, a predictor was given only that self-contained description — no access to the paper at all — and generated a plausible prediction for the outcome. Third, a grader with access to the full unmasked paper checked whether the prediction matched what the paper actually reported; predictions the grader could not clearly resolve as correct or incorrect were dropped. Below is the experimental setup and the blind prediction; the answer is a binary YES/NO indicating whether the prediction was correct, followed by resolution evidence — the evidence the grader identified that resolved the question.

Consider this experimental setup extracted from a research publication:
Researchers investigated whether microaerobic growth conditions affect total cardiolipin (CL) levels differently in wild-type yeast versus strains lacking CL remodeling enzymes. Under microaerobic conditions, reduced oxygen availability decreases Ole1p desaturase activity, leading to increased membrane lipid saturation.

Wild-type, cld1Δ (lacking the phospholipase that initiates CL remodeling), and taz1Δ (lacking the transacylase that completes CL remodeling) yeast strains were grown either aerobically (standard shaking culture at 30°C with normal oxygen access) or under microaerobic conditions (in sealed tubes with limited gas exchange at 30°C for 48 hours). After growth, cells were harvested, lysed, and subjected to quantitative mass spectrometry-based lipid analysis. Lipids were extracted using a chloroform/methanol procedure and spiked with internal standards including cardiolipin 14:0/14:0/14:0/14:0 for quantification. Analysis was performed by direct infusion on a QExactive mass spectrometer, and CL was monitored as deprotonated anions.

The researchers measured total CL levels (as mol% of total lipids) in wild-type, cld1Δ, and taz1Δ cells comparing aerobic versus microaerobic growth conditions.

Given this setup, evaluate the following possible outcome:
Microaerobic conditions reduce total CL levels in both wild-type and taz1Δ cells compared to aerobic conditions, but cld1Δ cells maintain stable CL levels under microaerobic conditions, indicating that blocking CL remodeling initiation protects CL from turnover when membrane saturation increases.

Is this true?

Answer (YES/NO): NO